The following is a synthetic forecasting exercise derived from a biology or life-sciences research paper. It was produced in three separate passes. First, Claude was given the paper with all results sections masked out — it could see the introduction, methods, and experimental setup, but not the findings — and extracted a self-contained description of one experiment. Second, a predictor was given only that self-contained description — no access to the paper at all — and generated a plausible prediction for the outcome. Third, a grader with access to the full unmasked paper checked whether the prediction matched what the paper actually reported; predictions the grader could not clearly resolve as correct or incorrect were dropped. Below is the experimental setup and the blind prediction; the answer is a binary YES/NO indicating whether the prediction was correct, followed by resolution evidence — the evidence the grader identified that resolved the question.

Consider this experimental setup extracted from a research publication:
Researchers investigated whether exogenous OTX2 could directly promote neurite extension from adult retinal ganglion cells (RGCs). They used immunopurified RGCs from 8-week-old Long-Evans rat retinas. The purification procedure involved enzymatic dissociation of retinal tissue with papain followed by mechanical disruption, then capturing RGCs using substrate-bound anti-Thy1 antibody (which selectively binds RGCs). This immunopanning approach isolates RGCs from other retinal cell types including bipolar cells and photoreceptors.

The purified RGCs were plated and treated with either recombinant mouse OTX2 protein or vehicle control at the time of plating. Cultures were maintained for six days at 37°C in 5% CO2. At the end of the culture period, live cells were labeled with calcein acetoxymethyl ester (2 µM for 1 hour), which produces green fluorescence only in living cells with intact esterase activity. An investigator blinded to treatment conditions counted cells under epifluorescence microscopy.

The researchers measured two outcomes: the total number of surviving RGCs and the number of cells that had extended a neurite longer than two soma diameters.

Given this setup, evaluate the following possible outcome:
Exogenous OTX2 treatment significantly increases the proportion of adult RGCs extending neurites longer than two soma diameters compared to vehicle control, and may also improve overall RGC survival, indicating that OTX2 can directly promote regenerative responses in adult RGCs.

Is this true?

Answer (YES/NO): YES